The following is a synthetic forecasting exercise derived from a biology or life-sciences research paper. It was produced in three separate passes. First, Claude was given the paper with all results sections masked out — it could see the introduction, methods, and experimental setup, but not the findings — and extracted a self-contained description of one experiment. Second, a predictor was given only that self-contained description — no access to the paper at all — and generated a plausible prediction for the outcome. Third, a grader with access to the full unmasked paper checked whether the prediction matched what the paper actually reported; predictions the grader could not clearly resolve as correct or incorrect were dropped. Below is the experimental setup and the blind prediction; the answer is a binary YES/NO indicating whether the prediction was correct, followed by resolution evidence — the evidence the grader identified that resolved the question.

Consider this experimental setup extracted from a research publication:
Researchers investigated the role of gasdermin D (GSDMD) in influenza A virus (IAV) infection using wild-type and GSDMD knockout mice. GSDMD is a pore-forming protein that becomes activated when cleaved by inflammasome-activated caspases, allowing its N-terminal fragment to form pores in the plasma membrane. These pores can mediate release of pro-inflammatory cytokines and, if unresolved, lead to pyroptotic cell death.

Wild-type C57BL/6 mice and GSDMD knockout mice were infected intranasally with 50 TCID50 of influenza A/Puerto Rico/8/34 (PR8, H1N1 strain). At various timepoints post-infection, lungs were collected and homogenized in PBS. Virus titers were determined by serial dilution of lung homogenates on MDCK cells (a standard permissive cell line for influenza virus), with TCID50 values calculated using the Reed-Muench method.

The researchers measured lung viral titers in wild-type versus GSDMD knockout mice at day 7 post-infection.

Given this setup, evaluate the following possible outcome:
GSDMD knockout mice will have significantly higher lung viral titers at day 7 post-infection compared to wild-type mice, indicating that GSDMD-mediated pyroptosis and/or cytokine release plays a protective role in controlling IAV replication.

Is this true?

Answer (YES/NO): NO